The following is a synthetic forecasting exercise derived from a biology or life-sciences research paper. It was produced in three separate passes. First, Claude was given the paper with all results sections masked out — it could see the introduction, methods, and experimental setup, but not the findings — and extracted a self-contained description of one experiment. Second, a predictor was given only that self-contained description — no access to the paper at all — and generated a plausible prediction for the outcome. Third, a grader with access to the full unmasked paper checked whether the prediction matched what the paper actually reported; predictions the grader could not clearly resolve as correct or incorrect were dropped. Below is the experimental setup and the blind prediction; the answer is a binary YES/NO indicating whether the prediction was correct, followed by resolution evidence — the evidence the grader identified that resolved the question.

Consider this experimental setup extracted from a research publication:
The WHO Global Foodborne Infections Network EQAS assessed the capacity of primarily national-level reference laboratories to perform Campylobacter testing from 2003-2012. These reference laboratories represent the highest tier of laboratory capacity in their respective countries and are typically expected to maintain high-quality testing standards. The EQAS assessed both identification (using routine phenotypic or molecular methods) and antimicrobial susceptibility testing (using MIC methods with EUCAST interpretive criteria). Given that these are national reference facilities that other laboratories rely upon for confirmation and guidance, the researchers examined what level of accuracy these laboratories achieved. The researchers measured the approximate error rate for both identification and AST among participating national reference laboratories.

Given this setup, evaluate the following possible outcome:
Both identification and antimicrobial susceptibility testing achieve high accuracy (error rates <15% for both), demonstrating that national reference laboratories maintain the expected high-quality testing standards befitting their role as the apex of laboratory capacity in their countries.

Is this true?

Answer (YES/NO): NO